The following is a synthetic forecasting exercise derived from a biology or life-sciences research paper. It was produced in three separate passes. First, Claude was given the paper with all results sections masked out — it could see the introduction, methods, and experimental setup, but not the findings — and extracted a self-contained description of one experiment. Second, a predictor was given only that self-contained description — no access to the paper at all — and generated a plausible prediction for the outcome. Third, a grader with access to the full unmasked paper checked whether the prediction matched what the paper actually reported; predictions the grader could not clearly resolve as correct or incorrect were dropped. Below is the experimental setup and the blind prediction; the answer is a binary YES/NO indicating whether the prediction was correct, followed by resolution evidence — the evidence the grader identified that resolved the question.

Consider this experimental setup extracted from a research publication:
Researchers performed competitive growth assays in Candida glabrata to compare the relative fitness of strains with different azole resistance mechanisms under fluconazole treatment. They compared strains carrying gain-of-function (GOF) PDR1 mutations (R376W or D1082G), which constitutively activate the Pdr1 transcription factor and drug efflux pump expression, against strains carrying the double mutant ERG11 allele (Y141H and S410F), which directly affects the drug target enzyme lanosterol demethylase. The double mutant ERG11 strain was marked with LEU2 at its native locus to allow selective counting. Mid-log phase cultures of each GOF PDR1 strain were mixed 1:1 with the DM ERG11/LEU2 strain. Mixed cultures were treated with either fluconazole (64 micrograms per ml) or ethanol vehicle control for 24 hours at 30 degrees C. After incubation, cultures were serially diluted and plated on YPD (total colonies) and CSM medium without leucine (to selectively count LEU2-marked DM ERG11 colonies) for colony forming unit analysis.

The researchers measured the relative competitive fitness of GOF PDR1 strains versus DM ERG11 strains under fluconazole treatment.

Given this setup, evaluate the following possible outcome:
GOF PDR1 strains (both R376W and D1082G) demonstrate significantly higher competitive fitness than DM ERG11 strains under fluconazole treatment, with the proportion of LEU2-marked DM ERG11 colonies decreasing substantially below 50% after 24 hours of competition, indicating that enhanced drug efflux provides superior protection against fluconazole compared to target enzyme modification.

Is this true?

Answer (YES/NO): YES